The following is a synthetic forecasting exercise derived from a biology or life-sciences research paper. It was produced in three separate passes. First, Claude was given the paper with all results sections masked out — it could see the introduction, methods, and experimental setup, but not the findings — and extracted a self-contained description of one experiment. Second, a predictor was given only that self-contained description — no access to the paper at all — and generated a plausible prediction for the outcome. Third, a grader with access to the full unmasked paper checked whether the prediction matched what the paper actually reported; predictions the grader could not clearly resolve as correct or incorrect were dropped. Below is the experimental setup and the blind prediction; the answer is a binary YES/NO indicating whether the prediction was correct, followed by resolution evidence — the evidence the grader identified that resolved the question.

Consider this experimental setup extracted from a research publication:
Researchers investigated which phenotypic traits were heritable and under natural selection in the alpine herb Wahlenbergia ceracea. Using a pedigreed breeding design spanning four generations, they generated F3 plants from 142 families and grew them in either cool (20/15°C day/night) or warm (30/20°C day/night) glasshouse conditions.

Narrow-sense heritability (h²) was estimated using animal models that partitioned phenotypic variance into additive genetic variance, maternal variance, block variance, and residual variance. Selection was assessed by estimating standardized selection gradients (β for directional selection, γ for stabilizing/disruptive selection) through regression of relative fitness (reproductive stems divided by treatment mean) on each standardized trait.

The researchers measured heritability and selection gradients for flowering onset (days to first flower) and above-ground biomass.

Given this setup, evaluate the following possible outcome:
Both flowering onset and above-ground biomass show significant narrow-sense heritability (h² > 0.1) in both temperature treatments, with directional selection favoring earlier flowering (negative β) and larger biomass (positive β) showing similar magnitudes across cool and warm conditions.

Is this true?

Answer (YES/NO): NO